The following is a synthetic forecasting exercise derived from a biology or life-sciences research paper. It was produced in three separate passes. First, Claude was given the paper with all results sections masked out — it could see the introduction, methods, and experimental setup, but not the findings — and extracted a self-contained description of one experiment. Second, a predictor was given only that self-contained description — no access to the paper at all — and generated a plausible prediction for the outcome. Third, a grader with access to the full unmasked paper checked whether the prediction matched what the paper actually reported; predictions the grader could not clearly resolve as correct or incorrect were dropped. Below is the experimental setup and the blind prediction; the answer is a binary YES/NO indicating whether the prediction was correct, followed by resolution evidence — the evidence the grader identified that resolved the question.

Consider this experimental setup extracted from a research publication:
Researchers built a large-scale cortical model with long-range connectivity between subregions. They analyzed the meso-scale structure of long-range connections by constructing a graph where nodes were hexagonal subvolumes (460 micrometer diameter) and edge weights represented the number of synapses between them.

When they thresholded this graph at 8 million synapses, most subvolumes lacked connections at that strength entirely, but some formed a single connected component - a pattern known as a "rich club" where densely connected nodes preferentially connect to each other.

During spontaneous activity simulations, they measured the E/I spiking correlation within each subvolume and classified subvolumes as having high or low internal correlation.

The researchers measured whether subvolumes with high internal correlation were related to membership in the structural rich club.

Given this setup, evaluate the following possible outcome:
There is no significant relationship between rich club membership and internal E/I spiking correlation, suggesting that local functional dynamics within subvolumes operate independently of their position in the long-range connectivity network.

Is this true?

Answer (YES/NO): NO